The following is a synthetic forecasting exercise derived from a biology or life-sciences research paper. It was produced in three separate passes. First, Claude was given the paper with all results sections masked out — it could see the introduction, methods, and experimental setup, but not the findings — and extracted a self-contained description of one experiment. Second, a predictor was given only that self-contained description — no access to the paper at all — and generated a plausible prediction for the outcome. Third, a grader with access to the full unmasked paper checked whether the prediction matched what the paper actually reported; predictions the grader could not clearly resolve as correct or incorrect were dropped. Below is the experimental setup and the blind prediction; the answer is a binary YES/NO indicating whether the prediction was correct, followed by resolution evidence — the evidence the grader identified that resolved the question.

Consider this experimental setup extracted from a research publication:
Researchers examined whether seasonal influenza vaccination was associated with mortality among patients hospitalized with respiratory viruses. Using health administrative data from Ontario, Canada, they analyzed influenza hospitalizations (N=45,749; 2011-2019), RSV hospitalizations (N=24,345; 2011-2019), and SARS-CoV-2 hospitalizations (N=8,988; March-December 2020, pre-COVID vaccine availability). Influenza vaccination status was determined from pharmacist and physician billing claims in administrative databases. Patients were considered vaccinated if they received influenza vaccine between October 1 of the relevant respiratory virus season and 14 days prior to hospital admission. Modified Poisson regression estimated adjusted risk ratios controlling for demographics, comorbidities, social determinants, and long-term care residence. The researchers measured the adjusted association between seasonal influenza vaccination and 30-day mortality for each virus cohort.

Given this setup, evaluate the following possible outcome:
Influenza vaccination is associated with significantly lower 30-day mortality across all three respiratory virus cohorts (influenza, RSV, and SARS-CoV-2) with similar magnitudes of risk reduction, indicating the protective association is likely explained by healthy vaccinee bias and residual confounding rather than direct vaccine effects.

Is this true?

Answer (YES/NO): NO